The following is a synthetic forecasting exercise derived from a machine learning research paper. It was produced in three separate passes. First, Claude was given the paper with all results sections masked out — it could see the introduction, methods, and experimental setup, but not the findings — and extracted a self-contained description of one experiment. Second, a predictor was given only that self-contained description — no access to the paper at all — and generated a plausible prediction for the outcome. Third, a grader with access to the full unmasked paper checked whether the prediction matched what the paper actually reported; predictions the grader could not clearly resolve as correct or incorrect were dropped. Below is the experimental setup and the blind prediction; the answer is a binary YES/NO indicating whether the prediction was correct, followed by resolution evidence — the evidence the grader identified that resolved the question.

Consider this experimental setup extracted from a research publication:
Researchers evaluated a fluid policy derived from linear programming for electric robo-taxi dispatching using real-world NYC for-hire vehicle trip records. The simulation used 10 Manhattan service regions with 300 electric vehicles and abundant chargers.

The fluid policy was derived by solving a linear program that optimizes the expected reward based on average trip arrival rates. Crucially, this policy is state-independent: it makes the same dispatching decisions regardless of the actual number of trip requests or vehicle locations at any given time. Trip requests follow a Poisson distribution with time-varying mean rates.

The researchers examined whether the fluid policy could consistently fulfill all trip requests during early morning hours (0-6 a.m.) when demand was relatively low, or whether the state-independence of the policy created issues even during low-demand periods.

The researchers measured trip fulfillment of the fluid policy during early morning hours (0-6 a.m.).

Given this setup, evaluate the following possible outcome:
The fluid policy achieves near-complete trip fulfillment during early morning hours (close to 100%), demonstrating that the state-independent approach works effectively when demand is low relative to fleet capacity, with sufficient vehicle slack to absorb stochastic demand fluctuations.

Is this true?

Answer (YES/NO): NO